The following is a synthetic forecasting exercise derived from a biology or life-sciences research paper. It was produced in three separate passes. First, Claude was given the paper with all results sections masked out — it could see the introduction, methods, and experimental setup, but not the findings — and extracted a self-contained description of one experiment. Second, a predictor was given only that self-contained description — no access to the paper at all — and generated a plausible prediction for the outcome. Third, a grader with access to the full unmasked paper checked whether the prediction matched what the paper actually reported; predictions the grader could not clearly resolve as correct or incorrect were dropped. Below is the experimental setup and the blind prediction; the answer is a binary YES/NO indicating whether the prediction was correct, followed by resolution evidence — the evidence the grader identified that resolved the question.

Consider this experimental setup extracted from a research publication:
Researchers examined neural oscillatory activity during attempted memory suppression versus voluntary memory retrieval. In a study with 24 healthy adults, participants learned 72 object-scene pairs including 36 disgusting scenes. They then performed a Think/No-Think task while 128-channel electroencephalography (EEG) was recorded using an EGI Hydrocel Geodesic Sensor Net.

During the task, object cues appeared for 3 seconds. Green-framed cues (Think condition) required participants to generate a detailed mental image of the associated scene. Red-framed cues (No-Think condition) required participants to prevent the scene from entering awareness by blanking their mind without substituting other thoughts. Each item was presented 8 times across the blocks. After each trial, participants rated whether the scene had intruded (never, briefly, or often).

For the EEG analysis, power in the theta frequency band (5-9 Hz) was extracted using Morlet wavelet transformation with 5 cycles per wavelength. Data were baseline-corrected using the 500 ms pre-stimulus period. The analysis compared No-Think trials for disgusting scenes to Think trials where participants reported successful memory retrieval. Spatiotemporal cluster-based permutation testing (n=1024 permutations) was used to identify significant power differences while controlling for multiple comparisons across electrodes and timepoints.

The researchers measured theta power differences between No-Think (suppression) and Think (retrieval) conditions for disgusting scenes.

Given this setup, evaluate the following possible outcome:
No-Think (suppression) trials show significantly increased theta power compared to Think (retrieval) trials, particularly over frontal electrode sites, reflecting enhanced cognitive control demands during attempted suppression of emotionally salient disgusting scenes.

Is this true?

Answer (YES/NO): NO